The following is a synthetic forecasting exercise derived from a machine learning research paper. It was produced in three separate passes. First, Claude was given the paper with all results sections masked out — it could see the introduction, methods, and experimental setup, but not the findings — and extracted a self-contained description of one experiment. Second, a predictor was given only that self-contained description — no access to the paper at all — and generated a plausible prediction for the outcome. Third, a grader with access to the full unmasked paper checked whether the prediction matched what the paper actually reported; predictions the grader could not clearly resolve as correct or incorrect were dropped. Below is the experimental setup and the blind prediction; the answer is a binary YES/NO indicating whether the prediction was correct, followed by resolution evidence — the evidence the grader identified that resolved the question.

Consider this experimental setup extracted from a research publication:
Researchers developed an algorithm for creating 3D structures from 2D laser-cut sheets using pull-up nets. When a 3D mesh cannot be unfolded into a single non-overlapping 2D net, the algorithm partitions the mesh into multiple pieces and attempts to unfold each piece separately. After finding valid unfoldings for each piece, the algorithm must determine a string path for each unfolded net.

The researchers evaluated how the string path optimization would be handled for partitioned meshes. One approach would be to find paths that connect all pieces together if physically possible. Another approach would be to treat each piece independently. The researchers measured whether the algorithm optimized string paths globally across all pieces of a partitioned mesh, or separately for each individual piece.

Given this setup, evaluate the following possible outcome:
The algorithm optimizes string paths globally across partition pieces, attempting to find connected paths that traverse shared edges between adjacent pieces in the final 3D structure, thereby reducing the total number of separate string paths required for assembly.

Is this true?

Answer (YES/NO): NO